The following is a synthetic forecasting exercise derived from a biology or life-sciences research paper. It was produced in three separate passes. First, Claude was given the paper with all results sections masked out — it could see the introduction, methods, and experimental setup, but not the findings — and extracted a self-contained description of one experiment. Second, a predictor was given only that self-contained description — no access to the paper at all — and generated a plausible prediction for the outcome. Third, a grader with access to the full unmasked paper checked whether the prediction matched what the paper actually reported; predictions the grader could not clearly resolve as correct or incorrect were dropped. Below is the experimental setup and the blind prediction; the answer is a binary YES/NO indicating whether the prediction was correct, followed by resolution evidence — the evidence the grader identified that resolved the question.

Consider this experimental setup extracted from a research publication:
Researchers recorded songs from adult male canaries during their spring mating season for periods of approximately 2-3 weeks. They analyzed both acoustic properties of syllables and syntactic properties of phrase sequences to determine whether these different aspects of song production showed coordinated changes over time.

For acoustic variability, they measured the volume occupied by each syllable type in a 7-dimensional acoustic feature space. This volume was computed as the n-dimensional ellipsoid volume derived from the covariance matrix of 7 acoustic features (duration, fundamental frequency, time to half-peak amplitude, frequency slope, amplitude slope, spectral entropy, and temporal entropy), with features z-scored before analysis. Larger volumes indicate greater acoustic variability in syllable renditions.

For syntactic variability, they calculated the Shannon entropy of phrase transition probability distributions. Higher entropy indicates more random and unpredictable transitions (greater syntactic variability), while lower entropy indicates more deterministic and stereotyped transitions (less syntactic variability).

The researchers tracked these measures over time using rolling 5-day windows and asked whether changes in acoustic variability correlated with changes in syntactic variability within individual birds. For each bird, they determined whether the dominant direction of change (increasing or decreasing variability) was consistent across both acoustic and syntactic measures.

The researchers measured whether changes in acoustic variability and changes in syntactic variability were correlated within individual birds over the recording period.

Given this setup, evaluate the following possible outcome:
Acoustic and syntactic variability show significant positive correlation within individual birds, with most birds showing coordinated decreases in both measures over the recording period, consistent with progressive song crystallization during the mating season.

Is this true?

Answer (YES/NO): NO